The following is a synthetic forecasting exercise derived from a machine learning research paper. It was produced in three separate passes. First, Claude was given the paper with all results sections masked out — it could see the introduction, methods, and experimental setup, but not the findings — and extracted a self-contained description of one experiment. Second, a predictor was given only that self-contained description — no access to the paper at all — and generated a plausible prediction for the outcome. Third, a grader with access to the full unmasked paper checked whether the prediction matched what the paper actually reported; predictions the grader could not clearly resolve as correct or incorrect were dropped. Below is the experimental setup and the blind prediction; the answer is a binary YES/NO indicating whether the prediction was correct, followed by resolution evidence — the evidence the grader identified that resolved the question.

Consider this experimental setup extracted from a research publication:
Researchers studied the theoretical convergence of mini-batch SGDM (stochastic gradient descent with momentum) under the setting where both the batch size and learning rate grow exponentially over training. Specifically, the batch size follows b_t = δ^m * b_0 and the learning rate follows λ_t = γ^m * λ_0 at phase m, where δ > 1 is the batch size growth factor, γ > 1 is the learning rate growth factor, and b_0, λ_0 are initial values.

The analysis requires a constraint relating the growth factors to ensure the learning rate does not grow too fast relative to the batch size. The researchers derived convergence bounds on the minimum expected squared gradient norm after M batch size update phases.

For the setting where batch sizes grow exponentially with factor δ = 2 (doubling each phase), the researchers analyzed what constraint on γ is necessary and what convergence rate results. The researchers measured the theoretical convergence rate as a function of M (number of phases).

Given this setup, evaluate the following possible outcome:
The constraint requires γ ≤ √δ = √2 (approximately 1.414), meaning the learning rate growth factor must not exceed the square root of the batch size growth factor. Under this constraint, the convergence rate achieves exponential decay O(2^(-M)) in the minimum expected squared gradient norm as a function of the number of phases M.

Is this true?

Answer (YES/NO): NO